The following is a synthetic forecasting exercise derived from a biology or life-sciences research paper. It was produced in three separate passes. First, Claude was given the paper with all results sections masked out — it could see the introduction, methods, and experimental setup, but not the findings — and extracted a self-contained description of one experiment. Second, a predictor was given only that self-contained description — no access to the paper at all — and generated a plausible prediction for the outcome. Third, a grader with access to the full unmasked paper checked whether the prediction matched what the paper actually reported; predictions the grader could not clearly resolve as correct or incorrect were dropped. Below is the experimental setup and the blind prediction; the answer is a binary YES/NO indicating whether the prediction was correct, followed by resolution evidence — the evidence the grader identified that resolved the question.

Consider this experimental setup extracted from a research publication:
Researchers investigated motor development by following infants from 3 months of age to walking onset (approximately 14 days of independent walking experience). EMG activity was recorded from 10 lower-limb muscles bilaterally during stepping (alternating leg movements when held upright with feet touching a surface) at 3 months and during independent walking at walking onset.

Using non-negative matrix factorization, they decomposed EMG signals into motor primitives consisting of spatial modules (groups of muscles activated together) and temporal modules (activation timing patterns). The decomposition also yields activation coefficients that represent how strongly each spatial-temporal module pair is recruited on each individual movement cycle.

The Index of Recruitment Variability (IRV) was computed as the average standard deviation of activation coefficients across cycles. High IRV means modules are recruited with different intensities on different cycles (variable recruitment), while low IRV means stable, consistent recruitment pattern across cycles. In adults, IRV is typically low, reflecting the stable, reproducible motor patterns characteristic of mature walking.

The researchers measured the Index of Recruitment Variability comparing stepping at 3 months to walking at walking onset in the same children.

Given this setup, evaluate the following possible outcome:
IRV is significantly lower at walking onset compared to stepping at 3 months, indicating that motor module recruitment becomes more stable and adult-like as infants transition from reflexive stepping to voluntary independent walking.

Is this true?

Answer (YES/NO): YES